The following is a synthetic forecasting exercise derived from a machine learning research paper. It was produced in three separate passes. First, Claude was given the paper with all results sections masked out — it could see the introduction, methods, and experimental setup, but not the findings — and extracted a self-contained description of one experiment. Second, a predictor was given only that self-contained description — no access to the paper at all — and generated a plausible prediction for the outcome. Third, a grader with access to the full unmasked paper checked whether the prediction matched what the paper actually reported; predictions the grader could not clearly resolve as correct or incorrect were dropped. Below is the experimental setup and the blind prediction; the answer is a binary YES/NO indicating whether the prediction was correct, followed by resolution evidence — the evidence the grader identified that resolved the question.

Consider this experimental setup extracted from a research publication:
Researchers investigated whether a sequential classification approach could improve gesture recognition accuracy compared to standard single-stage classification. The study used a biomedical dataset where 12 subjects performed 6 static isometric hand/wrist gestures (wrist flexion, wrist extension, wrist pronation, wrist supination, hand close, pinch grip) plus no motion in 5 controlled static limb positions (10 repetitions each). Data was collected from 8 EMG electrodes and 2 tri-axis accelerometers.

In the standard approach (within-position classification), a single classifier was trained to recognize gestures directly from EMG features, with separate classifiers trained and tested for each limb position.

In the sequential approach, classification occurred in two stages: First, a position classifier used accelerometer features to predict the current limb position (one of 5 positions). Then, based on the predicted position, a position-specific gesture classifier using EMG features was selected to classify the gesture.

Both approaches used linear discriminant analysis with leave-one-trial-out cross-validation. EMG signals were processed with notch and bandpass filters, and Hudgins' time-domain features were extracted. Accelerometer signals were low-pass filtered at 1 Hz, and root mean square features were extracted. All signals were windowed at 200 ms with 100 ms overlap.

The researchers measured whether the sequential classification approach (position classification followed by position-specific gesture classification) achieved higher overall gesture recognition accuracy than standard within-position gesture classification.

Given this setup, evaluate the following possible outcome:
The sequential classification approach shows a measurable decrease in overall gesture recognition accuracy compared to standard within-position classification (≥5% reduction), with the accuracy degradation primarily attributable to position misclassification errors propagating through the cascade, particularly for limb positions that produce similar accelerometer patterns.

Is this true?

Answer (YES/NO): NO